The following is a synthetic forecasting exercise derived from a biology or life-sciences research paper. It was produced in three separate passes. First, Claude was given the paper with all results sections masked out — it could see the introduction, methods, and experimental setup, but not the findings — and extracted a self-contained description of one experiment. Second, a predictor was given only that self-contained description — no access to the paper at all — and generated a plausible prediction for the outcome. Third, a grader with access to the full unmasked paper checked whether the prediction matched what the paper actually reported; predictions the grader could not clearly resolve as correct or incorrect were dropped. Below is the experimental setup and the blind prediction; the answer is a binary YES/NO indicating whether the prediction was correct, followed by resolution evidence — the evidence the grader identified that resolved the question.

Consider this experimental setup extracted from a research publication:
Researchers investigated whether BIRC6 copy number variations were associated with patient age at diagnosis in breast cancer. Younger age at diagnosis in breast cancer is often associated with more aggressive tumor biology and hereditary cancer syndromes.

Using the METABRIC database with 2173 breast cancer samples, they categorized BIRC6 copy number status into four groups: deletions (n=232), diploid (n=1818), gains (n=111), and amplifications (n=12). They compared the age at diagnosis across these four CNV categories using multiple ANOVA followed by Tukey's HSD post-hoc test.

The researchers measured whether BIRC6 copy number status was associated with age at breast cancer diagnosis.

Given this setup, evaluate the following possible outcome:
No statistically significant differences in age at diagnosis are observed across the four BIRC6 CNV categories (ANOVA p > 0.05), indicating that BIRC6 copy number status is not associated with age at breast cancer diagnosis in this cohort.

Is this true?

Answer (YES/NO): NO